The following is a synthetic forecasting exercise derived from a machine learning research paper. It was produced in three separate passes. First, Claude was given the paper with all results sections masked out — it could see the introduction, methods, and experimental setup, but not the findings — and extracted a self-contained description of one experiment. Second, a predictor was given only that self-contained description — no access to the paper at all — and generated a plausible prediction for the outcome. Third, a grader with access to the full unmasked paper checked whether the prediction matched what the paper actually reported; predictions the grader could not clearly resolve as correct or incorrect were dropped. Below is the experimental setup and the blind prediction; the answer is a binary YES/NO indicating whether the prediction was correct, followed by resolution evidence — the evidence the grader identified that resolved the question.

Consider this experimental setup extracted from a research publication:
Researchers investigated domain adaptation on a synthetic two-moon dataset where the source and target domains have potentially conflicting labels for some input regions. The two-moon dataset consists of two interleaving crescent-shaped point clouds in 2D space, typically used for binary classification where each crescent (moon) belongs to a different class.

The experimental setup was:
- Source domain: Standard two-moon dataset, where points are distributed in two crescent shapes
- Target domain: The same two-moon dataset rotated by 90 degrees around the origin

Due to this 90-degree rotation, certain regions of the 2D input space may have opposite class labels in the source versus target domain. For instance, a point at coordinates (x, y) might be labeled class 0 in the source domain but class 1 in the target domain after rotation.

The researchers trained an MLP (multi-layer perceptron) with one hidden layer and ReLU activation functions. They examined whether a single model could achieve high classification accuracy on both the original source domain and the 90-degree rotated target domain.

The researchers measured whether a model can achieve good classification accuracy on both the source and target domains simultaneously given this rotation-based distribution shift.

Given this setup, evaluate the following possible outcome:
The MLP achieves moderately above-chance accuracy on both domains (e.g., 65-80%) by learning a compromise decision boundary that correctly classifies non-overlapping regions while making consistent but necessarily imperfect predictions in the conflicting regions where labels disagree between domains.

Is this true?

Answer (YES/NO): NO